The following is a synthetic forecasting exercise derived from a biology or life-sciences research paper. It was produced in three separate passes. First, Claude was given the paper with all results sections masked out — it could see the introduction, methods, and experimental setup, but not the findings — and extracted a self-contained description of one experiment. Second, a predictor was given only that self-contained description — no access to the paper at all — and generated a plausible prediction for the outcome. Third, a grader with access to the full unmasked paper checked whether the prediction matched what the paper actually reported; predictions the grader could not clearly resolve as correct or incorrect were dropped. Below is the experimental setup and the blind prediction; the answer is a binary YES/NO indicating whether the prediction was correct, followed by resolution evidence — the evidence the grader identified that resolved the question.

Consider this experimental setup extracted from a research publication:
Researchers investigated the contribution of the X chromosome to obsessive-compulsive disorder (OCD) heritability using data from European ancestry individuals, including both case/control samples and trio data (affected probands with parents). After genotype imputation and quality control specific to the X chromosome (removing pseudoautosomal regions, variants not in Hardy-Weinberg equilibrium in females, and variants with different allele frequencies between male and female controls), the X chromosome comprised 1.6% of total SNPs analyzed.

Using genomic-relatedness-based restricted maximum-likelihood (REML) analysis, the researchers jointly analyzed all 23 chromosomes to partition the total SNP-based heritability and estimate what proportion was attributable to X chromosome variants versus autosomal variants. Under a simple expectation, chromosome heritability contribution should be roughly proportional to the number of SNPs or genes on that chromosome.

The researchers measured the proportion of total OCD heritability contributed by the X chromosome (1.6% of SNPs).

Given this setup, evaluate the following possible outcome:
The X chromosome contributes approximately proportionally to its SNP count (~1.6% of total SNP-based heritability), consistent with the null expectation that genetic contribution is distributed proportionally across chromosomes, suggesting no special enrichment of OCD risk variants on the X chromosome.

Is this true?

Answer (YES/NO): NO